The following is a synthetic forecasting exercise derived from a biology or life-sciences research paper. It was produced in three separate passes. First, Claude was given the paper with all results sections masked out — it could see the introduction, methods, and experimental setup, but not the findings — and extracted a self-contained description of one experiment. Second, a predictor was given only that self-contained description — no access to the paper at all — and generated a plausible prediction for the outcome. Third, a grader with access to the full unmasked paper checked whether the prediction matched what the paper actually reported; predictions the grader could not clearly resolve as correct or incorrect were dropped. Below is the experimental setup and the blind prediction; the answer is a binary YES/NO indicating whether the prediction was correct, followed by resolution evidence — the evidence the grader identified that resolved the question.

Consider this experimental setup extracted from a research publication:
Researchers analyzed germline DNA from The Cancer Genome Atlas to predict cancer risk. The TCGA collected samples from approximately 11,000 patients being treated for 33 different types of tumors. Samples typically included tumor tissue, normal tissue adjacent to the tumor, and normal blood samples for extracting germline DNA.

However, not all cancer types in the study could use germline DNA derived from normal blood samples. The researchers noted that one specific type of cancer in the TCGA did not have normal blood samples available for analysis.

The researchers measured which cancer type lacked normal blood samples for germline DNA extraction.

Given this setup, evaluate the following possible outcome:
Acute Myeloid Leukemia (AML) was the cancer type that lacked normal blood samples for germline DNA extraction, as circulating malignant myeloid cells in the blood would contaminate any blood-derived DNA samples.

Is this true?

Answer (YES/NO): YES